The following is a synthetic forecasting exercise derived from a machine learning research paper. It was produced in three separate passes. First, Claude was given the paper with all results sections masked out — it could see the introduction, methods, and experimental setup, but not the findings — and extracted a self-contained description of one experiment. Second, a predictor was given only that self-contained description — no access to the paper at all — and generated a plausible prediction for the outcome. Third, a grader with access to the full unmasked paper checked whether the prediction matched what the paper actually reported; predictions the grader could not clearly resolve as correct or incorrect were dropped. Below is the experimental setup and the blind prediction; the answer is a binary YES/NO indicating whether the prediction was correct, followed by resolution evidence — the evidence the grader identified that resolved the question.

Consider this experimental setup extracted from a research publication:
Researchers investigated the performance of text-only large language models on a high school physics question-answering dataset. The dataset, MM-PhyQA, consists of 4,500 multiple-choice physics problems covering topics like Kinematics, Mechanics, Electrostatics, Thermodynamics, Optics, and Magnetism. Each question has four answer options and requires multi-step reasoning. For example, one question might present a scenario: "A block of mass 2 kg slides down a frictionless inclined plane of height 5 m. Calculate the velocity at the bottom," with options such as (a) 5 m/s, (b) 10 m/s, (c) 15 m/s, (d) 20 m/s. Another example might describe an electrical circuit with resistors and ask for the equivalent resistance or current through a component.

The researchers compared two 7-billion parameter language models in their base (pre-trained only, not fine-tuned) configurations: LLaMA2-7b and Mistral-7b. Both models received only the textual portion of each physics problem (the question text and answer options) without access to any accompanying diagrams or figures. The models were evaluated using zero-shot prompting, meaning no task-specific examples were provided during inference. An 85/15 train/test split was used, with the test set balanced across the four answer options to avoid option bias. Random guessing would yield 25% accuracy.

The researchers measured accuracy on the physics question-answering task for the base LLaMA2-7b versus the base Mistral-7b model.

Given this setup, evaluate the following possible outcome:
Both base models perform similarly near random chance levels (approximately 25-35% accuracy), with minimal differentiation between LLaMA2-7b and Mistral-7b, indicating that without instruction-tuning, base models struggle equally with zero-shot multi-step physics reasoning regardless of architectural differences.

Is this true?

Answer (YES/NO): NO